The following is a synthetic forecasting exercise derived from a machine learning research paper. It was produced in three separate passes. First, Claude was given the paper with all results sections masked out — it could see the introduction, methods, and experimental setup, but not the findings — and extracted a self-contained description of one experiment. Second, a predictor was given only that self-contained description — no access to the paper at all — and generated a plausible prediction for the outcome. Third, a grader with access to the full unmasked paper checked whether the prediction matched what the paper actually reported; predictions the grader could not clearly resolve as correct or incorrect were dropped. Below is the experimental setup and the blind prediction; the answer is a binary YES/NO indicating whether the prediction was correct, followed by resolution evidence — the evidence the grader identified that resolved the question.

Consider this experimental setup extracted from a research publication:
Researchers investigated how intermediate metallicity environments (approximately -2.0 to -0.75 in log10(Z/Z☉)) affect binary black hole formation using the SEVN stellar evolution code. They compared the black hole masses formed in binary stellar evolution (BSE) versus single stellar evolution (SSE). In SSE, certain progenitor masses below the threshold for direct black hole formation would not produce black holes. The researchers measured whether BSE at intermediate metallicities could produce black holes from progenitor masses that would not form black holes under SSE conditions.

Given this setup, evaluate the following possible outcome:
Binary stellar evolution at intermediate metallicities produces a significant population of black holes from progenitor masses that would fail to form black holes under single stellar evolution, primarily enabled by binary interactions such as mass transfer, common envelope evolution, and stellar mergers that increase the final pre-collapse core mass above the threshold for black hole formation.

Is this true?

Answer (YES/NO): NO